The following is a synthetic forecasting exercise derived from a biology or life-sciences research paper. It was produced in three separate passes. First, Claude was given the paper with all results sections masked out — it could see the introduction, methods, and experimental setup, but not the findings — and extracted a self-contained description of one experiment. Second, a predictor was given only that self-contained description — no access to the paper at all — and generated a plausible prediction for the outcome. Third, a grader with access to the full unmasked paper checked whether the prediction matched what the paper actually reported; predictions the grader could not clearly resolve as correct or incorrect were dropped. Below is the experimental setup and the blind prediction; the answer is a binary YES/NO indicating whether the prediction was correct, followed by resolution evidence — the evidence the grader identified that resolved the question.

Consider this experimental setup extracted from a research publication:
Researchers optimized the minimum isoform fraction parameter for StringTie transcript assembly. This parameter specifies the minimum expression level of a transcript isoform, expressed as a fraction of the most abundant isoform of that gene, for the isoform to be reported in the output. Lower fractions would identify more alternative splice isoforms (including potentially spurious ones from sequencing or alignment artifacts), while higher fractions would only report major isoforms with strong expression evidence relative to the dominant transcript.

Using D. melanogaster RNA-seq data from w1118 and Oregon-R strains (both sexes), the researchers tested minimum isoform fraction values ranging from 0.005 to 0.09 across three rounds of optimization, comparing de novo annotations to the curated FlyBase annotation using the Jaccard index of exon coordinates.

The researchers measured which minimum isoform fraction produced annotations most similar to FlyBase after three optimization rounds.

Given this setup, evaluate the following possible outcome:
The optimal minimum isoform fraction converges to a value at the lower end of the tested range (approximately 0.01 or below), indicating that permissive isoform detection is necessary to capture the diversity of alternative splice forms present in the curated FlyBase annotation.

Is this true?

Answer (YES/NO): NO